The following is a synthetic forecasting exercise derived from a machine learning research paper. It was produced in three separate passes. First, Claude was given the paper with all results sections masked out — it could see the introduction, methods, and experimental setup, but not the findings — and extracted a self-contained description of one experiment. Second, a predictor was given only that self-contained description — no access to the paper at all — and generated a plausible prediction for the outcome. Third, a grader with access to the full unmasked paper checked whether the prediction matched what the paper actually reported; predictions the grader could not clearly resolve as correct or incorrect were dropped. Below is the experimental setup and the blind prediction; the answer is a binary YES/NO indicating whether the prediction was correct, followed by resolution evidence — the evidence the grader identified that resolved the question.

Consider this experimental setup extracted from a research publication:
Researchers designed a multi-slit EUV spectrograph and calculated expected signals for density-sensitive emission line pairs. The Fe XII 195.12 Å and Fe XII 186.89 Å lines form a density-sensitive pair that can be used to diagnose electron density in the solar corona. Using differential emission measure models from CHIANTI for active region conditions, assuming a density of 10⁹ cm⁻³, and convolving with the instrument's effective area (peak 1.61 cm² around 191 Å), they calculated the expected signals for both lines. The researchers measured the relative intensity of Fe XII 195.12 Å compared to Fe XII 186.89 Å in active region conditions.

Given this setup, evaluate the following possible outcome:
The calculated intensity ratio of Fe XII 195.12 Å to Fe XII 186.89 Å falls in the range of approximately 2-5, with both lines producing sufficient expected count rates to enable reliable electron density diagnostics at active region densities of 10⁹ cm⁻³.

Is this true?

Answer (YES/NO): YES